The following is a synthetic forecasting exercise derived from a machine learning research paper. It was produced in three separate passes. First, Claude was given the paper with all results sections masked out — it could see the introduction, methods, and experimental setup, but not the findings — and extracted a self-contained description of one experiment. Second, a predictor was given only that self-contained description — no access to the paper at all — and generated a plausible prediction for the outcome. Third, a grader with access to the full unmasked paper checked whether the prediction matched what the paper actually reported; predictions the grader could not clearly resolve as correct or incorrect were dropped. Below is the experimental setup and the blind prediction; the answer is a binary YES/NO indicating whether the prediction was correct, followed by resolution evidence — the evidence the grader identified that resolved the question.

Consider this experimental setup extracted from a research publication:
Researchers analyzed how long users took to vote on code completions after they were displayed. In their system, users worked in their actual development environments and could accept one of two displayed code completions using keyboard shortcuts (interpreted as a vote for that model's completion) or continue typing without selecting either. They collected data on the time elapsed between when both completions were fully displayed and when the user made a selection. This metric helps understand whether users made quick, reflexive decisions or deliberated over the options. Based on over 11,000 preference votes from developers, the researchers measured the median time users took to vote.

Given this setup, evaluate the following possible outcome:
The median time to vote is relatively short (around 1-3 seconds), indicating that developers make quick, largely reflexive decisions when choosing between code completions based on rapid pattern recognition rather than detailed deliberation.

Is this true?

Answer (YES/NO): NO